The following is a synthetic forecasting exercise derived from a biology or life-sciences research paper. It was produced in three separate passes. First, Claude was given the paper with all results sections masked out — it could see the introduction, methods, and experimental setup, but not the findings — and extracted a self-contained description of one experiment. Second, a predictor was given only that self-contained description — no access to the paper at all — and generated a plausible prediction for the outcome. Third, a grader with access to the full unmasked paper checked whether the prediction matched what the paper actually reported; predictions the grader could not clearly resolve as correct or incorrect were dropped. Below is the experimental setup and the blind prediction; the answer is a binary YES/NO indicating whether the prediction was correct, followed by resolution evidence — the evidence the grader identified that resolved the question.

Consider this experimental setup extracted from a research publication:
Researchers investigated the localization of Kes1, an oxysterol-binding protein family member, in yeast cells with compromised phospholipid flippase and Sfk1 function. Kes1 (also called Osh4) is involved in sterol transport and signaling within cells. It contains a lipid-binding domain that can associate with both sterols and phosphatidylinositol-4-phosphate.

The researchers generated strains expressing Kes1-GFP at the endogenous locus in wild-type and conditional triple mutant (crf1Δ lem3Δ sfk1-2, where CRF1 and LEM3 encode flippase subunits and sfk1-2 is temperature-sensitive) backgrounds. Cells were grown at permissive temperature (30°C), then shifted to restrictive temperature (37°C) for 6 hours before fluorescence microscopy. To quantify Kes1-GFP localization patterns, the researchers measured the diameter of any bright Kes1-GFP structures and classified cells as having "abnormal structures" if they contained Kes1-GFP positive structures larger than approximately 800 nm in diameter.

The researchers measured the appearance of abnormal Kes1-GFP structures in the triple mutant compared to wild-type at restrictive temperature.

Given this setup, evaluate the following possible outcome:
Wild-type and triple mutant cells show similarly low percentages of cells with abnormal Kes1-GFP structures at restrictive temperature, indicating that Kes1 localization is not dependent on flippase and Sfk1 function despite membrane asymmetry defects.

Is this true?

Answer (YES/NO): NO